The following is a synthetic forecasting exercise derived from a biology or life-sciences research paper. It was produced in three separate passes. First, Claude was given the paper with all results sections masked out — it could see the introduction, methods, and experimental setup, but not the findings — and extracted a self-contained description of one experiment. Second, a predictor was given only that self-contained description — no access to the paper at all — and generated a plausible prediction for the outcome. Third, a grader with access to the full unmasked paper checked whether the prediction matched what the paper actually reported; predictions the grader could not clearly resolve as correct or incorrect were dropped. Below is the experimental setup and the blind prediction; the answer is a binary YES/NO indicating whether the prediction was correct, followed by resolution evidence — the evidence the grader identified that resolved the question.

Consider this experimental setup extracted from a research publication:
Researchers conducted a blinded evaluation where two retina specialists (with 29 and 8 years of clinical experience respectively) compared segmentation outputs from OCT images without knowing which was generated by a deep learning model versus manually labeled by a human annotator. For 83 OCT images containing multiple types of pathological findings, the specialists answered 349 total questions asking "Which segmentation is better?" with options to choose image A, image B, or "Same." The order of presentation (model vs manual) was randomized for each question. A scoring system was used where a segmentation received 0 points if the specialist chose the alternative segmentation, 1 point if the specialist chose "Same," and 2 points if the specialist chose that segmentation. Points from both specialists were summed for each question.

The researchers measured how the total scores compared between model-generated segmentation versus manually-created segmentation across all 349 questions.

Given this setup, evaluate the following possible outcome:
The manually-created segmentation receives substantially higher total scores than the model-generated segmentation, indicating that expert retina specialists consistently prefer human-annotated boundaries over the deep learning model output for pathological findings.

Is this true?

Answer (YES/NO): NO